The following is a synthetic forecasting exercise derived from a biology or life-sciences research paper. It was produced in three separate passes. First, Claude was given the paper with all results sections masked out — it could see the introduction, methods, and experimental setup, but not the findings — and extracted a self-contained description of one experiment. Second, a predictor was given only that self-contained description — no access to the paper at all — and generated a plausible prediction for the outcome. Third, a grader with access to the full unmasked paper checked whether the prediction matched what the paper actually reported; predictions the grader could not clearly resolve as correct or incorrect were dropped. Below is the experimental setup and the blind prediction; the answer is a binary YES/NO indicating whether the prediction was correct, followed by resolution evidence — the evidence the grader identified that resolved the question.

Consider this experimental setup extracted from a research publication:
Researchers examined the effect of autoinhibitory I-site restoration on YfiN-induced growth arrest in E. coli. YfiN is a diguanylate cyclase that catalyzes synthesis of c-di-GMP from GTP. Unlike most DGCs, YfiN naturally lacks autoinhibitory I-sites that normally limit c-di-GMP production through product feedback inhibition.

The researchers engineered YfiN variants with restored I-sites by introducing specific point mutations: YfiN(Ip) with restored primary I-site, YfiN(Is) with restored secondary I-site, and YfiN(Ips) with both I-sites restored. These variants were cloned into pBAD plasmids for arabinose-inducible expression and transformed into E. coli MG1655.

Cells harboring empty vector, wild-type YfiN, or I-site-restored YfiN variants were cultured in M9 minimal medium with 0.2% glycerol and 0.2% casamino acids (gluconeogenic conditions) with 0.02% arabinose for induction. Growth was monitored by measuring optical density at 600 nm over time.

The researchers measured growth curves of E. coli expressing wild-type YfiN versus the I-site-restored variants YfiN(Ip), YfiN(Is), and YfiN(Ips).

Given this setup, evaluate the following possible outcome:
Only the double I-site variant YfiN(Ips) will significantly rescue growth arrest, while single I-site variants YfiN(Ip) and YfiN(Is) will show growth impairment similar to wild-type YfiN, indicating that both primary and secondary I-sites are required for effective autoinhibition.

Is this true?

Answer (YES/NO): YES